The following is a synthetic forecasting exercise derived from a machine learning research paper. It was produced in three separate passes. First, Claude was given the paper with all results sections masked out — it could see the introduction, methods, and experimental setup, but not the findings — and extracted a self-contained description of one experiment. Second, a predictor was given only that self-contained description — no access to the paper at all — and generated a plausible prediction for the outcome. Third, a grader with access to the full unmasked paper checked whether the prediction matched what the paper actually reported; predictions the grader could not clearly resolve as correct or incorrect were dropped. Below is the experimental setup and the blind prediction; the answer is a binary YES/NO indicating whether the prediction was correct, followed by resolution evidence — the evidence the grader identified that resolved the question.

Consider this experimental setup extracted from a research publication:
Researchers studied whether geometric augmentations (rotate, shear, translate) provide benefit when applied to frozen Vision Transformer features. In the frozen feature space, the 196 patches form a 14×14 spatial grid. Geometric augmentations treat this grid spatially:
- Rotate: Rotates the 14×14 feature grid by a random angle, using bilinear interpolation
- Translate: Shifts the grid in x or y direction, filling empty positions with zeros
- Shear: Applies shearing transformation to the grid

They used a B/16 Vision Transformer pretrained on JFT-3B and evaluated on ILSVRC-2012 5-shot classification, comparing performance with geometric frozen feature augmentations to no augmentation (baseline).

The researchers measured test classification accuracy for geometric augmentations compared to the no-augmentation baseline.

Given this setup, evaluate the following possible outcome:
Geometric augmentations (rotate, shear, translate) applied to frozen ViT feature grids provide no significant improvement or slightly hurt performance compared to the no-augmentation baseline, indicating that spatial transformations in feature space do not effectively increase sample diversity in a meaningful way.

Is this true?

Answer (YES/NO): YES